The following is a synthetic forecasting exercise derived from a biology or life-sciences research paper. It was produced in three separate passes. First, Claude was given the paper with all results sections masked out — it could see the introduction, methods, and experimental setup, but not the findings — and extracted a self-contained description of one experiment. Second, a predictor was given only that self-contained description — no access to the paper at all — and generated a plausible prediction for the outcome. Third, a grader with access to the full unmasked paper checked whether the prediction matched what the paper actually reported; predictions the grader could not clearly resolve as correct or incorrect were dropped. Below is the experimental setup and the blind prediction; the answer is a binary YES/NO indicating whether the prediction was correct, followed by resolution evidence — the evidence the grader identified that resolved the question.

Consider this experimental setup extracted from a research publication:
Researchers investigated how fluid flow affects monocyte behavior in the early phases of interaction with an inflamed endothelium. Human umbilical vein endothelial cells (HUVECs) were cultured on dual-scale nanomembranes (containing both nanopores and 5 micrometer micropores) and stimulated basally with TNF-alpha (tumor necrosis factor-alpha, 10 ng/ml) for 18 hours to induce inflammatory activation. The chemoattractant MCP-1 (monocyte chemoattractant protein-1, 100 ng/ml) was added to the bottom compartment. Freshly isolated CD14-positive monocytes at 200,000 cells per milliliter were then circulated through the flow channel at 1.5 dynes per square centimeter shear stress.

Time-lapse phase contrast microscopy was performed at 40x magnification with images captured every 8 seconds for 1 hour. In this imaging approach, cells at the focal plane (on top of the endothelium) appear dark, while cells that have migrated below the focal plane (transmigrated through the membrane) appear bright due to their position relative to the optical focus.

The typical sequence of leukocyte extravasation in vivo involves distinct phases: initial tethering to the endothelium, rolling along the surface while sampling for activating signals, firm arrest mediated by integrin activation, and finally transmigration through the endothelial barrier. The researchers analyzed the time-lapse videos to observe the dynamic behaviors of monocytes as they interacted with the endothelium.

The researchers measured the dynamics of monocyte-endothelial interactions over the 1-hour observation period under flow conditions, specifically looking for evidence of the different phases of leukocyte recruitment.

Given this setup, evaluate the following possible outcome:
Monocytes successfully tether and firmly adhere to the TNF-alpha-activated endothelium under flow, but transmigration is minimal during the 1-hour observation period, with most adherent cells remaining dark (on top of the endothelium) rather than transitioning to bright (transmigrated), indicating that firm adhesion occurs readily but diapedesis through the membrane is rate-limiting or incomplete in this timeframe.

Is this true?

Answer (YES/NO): NO